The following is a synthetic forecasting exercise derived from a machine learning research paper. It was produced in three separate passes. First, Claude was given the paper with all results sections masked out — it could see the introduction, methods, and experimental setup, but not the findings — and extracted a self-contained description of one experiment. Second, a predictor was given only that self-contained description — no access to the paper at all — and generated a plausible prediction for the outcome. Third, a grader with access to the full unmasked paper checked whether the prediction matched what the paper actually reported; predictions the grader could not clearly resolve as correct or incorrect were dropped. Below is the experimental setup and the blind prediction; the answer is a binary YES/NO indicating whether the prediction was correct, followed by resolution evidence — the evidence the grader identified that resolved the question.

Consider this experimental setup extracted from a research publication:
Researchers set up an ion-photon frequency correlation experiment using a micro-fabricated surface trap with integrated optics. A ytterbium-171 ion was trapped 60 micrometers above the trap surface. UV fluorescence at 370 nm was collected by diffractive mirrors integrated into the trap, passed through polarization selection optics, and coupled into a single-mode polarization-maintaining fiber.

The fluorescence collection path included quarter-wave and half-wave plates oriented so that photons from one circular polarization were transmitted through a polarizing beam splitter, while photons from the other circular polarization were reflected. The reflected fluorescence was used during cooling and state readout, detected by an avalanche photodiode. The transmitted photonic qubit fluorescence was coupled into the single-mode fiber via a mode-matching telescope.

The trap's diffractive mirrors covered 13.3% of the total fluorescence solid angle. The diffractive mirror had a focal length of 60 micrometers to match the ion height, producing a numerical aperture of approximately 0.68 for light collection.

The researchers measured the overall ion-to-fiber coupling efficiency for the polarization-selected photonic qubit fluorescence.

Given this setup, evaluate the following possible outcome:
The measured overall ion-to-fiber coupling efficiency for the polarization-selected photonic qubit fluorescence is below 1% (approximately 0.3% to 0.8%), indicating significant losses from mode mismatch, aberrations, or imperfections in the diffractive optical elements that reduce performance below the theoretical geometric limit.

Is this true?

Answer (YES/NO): NO